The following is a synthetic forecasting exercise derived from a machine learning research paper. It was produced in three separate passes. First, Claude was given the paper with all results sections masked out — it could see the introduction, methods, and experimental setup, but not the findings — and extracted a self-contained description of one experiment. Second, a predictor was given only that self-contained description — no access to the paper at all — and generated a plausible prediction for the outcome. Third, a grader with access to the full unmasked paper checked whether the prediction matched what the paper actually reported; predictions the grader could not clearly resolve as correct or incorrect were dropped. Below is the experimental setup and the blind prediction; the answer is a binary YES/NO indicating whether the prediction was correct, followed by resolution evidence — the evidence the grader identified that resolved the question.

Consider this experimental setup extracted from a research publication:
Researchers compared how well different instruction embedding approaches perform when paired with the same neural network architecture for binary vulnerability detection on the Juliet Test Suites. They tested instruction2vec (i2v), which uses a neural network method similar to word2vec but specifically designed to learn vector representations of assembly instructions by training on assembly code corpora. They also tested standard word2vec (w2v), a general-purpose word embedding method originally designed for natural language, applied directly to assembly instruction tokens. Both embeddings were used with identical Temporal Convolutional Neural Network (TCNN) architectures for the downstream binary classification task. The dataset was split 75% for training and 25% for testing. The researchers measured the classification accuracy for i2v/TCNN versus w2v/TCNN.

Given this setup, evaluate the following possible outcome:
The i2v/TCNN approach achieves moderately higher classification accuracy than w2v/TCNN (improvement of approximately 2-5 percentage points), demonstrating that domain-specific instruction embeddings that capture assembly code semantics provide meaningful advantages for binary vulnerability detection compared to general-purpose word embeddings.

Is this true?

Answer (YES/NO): NO